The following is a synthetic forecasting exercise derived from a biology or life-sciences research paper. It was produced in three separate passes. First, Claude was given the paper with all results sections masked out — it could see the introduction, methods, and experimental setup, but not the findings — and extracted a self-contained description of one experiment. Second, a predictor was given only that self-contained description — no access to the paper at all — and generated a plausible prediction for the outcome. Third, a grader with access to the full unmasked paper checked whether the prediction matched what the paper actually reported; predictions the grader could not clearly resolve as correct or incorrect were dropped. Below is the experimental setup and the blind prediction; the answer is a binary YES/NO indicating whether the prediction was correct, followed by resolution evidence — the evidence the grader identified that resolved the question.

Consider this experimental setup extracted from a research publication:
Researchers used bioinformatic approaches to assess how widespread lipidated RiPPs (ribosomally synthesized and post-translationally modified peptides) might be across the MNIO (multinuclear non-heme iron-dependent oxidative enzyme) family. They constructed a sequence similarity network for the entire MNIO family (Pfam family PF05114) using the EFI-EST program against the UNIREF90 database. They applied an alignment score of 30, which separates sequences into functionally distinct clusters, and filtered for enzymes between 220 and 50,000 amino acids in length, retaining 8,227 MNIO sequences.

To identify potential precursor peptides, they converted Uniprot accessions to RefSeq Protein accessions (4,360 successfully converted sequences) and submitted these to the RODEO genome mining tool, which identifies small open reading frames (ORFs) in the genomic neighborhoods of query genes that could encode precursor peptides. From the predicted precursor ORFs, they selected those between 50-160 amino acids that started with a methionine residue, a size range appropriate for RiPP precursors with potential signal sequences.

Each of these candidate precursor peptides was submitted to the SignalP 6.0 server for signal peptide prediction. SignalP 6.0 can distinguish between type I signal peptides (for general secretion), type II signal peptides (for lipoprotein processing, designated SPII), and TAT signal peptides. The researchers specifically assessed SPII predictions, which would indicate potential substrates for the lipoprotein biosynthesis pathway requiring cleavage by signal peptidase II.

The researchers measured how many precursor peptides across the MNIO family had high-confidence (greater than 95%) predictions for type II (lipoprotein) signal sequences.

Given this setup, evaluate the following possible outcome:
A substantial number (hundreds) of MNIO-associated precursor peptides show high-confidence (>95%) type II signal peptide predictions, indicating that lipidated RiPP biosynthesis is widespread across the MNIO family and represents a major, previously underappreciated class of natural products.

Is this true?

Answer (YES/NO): YES